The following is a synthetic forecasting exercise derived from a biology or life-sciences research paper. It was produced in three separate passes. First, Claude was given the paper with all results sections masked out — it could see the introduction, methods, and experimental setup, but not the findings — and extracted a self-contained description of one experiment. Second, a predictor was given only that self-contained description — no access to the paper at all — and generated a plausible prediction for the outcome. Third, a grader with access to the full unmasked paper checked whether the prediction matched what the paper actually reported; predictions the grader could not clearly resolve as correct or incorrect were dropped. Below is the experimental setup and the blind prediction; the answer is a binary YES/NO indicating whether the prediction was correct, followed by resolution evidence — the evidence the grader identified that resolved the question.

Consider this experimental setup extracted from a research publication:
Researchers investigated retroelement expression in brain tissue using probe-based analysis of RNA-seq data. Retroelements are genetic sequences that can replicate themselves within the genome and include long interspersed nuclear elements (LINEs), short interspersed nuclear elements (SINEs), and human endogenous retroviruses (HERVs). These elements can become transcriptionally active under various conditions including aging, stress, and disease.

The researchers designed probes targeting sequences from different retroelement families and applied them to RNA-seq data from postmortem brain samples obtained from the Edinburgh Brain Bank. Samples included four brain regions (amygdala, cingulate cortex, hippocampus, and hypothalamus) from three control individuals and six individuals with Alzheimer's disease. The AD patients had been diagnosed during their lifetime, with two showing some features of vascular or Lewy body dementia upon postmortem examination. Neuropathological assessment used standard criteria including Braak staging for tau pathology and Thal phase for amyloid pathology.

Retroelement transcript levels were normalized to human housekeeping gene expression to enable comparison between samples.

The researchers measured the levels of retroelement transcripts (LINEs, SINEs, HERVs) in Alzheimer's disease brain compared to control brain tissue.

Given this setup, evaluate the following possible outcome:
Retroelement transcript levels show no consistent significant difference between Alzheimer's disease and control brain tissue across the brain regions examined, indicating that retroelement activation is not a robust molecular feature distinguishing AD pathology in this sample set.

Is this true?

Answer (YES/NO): YES